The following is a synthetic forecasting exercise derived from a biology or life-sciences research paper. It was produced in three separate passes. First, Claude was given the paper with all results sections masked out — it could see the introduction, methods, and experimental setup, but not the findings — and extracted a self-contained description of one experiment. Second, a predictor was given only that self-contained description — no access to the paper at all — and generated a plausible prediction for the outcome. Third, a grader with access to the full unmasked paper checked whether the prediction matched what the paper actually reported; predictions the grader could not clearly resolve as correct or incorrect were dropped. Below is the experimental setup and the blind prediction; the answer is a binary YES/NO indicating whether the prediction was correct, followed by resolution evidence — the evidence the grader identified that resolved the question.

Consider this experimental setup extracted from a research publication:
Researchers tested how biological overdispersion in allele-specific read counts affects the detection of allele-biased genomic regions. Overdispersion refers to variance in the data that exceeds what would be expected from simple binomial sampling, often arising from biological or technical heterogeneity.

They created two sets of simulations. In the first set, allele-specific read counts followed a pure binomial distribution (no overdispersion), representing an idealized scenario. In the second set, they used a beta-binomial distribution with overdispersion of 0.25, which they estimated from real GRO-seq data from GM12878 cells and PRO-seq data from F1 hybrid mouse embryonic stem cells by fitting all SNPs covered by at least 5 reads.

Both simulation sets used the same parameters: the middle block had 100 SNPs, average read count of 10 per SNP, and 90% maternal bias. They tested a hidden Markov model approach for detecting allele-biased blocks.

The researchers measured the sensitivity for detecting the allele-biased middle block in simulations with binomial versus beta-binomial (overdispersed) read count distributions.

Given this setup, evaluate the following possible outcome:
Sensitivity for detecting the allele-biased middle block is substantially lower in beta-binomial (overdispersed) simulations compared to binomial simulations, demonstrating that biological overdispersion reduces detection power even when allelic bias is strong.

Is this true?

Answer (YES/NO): NO